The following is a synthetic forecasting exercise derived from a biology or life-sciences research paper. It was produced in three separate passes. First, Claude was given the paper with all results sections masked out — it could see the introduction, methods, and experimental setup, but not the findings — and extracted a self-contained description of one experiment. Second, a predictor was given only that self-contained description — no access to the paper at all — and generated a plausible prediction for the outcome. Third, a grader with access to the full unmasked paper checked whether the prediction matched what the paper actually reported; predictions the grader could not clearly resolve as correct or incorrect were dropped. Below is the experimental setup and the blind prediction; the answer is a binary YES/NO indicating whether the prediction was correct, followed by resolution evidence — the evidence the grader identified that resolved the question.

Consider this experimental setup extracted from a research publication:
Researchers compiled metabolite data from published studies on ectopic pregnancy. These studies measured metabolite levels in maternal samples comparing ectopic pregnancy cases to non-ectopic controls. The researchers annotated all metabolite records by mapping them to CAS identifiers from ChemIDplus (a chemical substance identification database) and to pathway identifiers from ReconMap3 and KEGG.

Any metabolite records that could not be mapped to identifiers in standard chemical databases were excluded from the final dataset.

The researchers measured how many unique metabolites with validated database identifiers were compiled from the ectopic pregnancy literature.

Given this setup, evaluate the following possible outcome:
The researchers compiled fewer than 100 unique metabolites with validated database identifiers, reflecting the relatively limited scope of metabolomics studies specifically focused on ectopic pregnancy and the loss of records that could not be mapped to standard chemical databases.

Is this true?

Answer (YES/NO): YES